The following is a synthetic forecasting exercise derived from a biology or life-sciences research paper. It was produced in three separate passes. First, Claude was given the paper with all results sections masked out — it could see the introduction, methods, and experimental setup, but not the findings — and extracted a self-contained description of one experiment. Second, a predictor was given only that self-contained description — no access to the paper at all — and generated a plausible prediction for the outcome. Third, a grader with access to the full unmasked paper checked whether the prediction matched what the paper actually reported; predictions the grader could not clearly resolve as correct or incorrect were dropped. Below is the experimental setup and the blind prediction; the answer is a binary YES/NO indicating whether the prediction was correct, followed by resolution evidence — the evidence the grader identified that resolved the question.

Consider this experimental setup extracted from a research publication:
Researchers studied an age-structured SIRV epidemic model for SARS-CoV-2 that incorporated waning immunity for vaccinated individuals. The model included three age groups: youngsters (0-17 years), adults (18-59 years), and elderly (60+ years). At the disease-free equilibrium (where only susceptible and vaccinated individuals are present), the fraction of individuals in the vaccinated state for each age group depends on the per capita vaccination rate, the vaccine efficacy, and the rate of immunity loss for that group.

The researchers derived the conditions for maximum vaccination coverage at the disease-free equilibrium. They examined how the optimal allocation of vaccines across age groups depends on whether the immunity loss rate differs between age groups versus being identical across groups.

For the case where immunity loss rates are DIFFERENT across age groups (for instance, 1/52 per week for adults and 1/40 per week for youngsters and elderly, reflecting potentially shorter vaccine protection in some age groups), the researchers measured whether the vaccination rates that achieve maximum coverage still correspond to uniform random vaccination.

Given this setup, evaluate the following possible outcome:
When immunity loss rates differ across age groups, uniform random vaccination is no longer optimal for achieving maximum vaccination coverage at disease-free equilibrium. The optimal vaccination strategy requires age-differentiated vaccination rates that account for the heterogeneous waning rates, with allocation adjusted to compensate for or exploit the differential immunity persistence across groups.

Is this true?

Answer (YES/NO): YES